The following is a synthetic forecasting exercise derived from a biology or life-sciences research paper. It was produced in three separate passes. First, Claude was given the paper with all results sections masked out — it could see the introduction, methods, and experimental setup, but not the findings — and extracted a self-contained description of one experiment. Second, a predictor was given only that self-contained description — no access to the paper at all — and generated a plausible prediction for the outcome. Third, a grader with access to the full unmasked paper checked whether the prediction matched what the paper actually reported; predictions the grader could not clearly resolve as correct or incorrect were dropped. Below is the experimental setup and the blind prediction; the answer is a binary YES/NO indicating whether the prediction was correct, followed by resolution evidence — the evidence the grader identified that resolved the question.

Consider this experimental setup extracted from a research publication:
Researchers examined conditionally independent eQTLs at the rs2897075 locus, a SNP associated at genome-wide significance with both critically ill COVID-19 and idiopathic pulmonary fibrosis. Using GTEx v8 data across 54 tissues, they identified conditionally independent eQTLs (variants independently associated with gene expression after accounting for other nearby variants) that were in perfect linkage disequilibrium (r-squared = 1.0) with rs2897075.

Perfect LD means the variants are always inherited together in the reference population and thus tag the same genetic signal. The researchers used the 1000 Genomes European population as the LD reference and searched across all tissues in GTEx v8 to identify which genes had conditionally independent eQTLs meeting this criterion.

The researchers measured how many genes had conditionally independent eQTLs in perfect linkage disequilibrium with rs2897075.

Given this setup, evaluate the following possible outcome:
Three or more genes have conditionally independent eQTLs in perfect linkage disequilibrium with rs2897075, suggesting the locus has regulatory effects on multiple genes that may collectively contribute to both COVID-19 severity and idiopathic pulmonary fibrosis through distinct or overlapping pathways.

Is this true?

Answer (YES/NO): NO